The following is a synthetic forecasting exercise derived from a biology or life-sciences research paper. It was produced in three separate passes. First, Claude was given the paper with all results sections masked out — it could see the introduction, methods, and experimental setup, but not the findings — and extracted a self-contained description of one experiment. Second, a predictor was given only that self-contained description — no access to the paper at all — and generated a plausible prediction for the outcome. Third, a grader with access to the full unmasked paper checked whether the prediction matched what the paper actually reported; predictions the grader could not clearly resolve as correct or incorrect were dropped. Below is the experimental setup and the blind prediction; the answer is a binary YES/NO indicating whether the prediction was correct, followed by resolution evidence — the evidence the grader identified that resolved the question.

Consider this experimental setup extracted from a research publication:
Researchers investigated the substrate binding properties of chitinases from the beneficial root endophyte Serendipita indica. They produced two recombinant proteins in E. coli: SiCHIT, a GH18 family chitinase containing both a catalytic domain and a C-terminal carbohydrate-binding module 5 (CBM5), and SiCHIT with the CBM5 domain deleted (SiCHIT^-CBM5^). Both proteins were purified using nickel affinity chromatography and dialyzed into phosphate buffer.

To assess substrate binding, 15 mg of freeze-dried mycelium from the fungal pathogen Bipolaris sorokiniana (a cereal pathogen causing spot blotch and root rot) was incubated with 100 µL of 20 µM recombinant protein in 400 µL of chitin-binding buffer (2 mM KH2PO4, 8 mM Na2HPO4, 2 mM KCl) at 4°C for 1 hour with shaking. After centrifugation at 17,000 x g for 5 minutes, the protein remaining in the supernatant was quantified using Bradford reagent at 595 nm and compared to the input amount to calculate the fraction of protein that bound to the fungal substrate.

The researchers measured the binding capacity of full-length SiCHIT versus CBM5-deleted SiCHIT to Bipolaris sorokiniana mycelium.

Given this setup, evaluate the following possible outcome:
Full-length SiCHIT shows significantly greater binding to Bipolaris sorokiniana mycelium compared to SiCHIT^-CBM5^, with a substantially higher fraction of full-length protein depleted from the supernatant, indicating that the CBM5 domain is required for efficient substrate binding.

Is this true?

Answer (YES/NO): YES